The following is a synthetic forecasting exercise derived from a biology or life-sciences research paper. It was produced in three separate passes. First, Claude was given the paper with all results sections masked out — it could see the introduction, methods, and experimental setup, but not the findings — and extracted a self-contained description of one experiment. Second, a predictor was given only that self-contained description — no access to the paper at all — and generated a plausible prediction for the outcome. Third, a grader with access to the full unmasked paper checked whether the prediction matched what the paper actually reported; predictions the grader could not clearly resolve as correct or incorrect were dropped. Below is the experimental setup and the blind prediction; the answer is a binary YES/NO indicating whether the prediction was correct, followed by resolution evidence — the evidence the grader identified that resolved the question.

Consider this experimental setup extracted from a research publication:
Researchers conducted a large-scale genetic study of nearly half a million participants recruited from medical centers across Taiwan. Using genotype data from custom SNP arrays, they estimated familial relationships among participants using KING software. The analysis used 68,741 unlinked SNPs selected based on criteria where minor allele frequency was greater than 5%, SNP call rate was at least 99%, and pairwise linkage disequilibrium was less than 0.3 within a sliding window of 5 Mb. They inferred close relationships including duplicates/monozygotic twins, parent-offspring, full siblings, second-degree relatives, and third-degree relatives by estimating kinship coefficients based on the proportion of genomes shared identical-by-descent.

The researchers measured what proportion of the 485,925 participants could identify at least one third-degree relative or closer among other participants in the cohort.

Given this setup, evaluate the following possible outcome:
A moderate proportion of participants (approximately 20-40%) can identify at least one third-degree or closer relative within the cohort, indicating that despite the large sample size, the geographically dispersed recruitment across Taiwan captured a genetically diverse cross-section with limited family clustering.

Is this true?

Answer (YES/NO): NO